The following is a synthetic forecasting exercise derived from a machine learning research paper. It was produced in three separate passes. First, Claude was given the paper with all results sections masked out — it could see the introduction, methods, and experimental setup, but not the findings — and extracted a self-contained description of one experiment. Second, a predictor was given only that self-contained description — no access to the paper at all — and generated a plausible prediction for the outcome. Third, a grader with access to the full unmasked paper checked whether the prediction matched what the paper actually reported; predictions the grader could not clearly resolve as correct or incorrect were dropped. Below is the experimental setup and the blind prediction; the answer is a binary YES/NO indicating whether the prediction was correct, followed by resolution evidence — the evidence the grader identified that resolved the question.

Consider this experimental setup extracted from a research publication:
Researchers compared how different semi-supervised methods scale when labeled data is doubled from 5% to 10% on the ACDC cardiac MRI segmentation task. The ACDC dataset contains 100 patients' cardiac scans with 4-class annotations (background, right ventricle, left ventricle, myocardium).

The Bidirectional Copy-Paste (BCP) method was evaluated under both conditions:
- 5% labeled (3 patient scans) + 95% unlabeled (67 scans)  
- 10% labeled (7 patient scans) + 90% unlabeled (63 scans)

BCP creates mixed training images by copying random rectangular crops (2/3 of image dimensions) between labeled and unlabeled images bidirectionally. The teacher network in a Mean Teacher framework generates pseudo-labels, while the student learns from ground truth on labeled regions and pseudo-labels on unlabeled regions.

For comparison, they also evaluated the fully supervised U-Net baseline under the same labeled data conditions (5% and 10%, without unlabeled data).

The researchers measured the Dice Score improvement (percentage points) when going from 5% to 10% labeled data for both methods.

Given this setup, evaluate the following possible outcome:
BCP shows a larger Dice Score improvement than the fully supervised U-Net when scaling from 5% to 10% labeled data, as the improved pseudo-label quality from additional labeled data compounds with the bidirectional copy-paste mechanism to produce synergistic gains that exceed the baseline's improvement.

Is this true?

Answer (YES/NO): NO